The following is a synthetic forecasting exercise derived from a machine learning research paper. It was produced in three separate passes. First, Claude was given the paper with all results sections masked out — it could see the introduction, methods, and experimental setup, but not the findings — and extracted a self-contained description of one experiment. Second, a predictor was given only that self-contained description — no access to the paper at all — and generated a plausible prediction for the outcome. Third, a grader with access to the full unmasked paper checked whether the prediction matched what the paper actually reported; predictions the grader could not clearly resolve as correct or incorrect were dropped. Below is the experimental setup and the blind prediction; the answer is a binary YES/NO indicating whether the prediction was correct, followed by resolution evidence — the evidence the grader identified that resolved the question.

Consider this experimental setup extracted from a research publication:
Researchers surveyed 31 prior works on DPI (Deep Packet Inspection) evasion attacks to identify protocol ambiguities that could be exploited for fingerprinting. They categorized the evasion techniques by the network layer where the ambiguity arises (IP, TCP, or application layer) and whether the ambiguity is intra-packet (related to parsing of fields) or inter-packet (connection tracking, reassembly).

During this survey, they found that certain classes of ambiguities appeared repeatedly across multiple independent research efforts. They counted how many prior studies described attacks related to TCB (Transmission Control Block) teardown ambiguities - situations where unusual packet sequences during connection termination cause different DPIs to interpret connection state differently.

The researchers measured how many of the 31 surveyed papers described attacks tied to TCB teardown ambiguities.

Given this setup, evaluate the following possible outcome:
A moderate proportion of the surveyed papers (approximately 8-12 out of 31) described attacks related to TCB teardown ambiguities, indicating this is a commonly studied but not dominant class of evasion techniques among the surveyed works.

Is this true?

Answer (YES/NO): NO